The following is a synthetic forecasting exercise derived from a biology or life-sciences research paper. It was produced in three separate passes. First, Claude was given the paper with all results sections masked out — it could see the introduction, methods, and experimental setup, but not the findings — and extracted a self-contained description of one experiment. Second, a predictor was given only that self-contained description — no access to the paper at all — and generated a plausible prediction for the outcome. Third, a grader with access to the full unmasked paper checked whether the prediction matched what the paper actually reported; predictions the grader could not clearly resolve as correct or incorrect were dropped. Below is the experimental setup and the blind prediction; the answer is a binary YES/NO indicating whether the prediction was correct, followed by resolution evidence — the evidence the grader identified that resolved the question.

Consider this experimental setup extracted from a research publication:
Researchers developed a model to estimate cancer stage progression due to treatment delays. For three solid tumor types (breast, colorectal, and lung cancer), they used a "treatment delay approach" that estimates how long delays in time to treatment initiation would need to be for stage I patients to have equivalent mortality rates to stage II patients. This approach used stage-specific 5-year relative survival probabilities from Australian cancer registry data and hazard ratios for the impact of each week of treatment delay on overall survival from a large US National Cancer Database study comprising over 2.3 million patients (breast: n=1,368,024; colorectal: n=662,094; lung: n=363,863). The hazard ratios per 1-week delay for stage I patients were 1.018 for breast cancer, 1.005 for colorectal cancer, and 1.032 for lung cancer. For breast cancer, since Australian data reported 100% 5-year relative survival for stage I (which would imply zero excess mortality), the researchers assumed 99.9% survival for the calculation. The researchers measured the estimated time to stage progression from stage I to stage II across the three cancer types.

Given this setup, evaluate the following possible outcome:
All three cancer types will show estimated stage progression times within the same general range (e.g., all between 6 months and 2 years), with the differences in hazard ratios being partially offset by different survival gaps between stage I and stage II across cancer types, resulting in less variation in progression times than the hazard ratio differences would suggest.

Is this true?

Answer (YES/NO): NO